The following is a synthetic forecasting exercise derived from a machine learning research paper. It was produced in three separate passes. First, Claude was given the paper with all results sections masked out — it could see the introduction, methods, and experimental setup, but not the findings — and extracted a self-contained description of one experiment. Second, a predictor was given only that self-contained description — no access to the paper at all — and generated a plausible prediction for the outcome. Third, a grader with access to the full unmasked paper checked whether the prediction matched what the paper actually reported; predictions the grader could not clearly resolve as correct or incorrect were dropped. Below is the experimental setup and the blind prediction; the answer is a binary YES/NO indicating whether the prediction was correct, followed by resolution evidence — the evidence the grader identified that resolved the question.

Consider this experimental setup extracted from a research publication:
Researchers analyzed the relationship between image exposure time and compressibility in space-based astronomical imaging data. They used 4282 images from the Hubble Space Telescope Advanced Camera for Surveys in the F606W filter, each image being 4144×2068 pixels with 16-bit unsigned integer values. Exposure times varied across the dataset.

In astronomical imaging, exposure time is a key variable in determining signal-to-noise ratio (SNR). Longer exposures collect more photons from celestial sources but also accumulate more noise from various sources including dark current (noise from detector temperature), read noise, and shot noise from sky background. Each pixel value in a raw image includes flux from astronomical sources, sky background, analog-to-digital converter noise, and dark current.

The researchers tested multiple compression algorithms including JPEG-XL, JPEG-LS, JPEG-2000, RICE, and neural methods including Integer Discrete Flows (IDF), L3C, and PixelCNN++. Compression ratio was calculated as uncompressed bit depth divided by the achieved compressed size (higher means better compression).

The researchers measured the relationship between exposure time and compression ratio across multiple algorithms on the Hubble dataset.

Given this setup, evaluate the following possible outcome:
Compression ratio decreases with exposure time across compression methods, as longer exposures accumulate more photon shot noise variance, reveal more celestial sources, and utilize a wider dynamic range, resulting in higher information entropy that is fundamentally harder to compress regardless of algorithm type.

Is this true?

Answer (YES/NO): YES